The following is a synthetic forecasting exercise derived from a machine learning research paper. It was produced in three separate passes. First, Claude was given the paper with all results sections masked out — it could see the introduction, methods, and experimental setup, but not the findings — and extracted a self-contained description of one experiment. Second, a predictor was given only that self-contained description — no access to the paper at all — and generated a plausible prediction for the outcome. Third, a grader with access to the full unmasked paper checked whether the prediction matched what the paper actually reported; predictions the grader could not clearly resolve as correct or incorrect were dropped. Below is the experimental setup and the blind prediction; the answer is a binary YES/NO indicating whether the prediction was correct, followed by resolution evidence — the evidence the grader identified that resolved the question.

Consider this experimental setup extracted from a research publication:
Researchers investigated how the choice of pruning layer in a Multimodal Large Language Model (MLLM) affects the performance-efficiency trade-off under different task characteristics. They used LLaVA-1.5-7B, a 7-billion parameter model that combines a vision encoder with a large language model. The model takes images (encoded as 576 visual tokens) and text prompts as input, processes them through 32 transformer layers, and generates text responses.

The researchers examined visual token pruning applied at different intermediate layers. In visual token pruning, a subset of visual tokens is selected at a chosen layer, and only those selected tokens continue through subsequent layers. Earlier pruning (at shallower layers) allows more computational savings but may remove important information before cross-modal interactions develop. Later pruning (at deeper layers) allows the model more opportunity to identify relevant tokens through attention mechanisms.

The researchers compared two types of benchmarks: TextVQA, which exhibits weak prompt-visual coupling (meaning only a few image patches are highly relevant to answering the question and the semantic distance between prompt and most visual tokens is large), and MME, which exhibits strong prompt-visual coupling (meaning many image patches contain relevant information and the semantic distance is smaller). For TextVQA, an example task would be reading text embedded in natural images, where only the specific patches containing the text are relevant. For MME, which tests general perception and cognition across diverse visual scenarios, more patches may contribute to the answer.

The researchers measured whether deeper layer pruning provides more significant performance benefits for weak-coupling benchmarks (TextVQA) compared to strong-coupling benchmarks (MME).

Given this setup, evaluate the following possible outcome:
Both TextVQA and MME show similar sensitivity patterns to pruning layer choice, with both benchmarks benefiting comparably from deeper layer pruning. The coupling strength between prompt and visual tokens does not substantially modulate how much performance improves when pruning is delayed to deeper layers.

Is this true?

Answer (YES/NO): NO